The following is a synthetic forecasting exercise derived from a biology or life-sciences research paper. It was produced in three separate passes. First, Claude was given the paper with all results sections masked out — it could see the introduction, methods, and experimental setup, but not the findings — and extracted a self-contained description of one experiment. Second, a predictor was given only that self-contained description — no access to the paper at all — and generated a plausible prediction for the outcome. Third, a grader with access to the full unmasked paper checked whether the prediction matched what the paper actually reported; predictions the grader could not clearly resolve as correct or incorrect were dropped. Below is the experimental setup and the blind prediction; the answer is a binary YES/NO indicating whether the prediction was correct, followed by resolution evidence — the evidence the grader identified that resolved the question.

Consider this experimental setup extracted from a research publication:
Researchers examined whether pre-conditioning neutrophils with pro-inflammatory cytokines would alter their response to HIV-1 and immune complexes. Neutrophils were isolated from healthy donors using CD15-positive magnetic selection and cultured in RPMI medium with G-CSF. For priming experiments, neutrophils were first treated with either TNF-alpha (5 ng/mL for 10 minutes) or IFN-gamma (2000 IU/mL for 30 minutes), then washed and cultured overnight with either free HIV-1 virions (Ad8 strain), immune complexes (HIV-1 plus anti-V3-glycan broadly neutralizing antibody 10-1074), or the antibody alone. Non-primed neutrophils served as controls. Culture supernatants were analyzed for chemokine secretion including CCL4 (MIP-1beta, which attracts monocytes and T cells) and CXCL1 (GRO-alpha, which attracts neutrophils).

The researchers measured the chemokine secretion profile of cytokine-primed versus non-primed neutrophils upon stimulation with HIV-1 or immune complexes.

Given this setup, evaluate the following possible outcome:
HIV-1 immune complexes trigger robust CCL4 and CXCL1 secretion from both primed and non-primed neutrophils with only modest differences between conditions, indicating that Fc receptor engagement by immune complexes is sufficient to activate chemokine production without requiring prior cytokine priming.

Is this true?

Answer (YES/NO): NO